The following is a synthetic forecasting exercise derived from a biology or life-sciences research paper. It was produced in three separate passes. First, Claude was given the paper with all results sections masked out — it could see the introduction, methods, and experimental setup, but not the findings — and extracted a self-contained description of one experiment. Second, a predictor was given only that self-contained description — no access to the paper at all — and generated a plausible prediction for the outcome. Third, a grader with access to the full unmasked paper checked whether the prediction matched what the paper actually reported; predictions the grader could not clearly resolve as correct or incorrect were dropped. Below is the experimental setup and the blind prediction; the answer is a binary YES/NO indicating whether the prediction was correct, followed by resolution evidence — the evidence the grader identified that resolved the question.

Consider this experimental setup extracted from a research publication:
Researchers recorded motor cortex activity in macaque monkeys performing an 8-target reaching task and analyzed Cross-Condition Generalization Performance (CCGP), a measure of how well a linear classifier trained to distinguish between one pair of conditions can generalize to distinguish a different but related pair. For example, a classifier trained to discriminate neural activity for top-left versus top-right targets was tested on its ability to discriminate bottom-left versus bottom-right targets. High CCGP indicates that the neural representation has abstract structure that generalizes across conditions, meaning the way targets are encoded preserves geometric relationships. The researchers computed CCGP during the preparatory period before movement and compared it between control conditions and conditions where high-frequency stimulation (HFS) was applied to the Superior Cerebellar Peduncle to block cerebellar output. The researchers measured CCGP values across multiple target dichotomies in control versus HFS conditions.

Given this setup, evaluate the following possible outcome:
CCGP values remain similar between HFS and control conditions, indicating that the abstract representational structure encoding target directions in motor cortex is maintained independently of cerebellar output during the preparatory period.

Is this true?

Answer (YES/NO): NO